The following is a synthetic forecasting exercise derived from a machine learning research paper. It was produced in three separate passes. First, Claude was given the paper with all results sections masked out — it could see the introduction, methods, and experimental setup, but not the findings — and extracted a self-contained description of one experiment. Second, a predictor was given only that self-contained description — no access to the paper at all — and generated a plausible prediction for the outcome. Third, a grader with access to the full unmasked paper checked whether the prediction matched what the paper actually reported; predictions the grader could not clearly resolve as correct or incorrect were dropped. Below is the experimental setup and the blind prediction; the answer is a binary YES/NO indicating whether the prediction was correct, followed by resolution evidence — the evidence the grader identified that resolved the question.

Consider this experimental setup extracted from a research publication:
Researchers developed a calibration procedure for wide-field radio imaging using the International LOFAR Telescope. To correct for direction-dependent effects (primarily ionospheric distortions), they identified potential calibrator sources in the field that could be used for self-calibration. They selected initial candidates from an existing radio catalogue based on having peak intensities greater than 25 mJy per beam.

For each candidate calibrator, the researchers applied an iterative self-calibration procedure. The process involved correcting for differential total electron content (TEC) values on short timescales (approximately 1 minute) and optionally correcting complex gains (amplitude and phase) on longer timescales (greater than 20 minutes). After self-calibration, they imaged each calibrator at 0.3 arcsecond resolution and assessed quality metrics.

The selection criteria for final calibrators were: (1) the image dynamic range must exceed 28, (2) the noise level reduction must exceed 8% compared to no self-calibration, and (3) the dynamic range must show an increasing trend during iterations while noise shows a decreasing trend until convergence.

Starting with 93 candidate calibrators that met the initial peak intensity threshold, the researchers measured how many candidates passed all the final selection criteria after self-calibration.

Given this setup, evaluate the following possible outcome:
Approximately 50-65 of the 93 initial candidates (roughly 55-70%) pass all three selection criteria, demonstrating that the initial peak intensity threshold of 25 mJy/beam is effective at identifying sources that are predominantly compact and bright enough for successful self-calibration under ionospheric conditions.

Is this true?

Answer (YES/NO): NO